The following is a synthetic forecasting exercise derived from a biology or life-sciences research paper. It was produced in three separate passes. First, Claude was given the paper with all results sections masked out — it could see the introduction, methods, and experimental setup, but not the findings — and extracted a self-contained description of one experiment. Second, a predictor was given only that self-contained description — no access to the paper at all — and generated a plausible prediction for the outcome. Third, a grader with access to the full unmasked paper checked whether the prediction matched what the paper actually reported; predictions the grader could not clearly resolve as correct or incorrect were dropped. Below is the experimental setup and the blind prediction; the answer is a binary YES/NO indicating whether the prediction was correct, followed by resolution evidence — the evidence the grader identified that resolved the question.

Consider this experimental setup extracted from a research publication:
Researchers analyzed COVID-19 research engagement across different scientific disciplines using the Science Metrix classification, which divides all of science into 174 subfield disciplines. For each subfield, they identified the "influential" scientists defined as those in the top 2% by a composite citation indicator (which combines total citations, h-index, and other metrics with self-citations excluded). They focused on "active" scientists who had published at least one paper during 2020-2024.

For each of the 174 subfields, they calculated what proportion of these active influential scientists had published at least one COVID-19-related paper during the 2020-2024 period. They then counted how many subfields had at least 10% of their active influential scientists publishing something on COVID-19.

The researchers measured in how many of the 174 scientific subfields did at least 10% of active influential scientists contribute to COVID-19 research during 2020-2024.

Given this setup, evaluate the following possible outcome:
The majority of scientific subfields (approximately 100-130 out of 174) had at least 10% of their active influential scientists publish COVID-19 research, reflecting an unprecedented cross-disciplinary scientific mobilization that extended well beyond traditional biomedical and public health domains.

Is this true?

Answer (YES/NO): NO